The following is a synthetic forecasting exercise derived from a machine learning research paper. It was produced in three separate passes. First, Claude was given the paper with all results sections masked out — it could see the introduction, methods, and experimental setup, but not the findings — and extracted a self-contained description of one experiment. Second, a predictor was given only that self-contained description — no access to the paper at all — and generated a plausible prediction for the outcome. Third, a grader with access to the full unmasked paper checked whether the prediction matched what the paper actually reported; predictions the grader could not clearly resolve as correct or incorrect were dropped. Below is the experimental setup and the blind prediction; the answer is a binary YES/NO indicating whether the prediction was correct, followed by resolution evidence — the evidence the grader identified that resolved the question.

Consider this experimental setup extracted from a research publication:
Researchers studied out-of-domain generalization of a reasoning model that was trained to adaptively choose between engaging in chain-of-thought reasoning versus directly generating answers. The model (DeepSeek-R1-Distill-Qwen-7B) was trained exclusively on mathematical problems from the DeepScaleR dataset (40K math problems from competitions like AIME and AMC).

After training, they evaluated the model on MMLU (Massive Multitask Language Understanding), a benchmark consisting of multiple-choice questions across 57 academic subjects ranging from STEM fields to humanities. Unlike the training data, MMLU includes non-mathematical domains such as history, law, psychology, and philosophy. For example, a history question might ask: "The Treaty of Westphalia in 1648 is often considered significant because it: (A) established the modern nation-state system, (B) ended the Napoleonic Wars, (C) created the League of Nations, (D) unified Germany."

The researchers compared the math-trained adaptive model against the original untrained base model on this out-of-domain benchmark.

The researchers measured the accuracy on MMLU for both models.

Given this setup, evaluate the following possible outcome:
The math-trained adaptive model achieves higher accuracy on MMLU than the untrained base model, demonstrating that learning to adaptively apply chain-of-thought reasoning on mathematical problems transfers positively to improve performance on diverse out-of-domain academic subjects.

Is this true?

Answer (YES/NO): YES